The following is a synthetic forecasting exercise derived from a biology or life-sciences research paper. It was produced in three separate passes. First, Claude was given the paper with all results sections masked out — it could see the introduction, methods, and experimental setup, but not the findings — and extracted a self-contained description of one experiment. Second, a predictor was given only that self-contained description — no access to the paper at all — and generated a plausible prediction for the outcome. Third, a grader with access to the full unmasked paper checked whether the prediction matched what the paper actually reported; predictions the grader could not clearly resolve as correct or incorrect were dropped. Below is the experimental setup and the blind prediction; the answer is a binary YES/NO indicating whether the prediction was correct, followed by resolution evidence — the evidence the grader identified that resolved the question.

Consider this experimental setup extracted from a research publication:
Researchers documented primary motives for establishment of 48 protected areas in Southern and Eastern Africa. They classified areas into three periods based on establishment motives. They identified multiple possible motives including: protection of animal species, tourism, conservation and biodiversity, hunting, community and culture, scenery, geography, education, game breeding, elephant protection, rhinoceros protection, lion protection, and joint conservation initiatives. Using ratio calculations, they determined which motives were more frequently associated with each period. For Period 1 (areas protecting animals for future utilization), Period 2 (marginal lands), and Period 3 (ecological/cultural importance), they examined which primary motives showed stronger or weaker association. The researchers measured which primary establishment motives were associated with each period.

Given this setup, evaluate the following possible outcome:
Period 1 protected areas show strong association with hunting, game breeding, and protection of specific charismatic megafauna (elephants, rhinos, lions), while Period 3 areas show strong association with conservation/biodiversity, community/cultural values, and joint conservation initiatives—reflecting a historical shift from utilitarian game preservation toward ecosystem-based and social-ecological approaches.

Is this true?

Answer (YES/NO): NO